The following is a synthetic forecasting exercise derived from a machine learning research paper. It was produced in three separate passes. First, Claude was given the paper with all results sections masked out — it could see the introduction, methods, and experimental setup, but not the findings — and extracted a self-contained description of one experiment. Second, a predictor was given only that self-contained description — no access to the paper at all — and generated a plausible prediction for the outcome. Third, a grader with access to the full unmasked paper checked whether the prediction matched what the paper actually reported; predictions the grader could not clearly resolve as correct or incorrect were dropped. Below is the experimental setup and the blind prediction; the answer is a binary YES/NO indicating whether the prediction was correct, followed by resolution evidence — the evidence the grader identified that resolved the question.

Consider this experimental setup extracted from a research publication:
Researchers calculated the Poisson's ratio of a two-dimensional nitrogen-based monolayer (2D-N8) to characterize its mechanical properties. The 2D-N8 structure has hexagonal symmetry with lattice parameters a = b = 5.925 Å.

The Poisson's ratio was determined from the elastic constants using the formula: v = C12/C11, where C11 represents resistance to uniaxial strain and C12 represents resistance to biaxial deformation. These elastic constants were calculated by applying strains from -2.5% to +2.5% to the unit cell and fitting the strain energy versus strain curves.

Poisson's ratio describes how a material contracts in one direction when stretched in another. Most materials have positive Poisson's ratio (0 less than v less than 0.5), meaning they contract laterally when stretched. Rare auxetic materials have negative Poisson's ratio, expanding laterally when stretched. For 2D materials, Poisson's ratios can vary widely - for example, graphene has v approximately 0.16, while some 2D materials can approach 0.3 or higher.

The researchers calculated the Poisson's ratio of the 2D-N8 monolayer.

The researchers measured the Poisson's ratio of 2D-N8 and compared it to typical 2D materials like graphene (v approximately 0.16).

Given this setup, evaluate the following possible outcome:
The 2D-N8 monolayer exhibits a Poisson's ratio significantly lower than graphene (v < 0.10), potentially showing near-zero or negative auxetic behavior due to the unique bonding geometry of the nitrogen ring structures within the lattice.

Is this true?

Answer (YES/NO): NO